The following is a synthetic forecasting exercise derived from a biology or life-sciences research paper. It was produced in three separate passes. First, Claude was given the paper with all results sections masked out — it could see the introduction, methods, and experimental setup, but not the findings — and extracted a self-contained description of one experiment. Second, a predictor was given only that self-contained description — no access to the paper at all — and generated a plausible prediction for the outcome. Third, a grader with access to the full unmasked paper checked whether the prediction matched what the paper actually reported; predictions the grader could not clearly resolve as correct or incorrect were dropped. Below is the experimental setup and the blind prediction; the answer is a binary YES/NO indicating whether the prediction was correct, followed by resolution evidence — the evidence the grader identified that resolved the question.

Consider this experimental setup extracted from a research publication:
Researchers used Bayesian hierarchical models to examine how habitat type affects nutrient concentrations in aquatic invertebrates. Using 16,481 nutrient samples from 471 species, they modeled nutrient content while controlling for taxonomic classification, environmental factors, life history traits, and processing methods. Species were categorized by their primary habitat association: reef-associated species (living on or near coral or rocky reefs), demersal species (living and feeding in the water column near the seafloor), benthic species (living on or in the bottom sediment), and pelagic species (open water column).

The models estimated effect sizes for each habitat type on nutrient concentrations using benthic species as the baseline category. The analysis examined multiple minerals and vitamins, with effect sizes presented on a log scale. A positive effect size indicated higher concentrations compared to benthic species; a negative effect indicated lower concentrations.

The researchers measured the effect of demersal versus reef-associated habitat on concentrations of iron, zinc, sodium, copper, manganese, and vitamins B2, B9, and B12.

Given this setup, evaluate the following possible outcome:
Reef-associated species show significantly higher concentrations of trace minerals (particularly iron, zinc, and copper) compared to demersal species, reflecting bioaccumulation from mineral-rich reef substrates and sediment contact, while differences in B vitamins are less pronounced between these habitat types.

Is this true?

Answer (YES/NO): NO